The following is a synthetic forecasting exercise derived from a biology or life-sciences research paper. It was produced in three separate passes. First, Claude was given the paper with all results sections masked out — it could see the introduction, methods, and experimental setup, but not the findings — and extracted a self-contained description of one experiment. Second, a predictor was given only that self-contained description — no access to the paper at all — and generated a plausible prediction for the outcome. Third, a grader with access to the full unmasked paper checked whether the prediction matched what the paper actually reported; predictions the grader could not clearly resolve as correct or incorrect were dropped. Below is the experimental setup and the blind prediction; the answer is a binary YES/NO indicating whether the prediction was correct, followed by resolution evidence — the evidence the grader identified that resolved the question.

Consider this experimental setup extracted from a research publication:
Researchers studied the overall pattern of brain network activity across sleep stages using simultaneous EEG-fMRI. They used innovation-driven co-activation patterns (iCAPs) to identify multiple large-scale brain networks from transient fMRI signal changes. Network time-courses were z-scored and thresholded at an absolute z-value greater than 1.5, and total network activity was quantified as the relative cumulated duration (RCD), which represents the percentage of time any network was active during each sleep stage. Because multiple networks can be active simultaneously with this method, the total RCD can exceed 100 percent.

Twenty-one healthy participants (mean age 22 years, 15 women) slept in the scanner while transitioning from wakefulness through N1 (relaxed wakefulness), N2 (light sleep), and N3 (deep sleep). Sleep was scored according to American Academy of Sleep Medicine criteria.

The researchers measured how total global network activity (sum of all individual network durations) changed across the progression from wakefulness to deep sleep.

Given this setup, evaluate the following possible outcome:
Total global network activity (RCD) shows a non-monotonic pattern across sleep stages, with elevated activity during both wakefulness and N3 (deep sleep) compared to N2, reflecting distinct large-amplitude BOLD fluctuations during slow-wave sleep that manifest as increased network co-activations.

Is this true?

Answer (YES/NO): NO